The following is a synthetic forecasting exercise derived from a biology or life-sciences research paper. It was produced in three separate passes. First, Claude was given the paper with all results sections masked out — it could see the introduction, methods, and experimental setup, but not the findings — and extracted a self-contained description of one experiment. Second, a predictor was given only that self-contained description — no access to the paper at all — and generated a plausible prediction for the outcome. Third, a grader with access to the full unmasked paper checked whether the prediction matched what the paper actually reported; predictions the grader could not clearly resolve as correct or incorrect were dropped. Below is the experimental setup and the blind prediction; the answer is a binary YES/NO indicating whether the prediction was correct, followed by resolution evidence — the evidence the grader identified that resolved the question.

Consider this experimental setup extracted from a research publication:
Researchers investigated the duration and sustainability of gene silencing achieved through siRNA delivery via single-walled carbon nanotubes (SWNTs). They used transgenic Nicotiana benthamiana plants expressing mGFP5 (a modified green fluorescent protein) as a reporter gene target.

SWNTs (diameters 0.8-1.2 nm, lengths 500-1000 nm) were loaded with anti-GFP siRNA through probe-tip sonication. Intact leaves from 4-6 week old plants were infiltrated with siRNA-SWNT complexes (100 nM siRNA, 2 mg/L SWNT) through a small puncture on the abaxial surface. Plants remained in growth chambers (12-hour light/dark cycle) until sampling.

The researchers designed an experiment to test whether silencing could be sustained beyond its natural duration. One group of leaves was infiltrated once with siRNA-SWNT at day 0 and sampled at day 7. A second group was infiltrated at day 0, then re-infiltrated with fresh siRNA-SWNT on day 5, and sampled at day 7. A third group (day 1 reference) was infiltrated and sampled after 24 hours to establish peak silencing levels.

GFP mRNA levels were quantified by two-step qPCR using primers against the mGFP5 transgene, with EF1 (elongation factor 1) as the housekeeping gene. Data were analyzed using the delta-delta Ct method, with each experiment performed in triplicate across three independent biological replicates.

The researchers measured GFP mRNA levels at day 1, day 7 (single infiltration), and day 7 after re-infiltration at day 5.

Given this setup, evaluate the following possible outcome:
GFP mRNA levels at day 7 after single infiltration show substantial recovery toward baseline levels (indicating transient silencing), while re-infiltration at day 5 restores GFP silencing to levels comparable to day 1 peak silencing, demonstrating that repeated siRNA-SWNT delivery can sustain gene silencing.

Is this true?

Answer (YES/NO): NO